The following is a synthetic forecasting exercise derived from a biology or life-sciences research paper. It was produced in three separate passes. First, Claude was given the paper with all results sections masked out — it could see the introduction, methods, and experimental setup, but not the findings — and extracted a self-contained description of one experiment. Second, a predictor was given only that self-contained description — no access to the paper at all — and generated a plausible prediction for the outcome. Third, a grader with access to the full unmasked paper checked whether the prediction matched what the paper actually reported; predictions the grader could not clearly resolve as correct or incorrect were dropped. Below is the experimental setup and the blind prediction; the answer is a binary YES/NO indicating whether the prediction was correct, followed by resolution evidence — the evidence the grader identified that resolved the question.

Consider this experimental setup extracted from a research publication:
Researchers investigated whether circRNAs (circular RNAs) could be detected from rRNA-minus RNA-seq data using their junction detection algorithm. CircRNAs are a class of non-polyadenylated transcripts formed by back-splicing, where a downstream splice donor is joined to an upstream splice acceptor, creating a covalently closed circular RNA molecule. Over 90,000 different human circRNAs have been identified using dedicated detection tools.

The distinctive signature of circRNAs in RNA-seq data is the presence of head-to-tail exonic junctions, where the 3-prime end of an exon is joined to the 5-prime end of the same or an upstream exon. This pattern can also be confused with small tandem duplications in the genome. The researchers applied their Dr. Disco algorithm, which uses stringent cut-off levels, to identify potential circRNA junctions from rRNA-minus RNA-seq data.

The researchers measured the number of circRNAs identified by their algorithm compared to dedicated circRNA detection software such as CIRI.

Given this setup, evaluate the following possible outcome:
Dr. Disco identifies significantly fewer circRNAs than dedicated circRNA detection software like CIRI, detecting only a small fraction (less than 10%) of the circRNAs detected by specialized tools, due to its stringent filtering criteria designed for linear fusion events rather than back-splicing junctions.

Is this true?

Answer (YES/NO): NO